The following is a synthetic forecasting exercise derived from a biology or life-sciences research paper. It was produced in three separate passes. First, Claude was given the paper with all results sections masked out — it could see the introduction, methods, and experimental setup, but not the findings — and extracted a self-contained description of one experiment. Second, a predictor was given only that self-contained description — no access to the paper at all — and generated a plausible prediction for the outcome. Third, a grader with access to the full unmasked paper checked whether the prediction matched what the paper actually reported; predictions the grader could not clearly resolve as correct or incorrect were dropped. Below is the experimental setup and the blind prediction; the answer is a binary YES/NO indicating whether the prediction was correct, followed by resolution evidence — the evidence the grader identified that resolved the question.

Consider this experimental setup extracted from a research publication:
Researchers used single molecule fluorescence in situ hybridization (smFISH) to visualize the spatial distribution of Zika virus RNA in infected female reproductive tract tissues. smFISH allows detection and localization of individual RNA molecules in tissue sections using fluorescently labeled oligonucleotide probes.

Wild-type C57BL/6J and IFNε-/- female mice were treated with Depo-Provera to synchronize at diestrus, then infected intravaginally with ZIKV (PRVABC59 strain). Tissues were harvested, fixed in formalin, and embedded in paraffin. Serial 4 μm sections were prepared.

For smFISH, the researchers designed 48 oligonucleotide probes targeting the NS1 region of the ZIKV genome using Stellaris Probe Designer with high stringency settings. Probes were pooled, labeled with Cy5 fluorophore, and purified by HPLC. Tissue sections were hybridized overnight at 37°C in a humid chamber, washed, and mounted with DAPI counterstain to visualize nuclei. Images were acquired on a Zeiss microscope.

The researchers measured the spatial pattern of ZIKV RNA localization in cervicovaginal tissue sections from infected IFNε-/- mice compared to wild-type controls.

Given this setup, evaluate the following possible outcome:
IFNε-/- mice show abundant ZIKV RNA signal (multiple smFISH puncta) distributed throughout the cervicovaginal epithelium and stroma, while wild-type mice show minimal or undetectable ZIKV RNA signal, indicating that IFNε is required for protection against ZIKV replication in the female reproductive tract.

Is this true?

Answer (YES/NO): NO